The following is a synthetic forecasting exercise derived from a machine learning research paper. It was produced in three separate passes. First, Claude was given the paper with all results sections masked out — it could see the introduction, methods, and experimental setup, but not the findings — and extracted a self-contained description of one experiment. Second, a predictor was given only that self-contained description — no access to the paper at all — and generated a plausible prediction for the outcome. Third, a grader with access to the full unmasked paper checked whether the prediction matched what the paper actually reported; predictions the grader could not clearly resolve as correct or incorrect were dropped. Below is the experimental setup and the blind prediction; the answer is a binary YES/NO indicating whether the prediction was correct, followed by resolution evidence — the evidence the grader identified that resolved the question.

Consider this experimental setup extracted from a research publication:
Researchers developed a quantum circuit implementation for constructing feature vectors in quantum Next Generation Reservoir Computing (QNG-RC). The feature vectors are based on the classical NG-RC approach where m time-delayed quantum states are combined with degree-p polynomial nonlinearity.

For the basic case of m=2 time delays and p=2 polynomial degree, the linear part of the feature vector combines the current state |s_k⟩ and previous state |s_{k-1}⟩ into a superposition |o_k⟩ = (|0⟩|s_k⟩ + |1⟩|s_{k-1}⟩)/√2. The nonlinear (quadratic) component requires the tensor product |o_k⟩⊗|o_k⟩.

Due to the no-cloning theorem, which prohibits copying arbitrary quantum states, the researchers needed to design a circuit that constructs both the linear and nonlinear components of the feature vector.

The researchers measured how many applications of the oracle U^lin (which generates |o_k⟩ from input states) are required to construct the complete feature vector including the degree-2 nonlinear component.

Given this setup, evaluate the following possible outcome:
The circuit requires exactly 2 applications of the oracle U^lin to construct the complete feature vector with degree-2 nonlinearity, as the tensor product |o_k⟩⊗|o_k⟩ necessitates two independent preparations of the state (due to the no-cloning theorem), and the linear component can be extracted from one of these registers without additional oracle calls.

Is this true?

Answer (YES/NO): YES